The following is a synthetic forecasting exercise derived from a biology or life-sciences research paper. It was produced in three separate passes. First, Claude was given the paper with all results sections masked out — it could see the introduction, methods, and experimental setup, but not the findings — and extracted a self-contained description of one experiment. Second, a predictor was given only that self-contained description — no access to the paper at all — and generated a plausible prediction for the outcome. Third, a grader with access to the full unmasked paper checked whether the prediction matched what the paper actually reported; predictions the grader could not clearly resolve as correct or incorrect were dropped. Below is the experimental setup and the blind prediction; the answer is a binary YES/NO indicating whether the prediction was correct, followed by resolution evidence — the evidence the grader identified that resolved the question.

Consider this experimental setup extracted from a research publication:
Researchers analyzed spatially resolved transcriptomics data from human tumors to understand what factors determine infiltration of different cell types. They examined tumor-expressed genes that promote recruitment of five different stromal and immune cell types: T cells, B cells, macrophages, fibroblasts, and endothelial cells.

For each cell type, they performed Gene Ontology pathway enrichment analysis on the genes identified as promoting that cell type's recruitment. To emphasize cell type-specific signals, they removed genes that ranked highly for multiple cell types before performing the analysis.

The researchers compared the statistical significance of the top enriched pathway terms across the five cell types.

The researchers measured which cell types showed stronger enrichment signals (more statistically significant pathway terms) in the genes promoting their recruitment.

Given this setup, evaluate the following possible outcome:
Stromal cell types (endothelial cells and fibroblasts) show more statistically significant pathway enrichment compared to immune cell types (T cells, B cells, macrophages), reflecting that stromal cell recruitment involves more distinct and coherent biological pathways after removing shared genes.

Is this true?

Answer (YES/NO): NO